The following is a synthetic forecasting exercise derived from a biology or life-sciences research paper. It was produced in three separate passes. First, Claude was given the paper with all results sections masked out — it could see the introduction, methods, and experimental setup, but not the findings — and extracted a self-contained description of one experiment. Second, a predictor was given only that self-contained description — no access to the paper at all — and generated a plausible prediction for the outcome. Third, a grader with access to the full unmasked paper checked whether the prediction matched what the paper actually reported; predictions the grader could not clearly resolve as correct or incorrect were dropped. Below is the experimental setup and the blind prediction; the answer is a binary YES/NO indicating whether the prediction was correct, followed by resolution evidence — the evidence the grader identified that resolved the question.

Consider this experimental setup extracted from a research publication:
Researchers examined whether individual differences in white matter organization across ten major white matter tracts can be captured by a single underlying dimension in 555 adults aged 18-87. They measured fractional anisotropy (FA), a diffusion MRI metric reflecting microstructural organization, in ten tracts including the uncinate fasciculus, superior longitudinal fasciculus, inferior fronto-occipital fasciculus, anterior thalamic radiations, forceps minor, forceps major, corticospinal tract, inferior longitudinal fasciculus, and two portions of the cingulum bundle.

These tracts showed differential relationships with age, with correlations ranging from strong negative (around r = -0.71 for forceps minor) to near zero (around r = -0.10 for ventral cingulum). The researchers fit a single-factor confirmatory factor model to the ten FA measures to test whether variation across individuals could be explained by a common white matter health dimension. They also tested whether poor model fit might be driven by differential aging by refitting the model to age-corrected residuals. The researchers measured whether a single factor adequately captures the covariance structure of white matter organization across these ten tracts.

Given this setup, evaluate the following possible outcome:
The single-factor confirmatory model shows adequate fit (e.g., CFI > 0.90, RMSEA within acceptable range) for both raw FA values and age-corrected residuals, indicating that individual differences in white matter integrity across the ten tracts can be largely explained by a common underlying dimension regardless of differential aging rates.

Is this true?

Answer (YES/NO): NO